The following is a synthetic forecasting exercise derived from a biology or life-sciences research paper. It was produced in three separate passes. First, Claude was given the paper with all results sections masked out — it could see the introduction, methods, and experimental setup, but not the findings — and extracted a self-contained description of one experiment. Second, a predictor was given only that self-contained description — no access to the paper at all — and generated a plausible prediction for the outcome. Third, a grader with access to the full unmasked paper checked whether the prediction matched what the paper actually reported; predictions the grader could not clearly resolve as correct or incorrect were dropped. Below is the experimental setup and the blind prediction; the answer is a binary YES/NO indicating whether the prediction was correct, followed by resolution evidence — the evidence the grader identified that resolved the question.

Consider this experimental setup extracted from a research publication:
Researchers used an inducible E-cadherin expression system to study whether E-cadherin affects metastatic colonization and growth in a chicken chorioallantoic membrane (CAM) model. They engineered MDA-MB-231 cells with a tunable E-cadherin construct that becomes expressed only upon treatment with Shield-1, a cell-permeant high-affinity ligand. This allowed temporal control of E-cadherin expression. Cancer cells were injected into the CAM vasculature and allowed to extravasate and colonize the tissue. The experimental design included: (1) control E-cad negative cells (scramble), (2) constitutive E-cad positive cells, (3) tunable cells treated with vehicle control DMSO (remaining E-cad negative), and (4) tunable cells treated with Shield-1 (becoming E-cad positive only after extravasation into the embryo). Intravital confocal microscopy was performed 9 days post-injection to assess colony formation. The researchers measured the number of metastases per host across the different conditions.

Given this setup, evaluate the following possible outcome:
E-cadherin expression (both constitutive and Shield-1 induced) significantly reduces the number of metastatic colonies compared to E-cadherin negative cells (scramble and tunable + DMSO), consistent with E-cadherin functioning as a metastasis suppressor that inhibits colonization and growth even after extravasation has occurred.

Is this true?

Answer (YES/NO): NO